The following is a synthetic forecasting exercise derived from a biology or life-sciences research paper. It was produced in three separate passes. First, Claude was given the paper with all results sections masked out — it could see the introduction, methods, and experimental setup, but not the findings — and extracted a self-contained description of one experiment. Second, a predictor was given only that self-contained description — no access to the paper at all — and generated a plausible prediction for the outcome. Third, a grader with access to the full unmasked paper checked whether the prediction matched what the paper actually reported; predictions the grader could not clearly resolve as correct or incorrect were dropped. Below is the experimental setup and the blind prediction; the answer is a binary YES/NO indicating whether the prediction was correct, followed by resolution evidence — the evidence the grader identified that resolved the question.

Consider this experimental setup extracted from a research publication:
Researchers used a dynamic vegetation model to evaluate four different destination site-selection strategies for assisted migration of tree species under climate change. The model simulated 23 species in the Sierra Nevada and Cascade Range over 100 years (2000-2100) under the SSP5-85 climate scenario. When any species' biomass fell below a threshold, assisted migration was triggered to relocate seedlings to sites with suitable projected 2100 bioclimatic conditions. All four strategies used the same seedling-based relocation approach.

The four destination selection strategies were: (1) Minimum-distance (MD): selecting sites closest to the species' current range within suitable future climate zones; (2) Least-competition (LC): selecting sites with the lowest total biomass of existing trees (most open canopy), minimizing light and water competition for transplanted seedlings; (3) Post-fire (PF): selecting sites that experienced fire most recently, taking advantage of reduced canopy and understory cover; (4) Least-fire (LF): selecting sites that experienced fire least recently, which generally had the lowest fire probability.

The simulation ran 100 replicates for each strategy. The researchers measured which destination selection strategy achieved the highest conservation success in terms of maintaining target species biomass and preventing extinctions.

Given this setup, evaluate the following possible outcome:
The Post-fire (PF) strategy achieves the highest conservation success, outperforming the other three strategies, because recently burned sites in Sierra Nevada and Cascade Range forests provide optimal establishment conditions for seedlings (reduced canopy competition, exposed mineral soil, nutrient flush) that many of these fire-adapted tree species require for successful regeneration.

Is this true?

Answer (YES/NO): NO